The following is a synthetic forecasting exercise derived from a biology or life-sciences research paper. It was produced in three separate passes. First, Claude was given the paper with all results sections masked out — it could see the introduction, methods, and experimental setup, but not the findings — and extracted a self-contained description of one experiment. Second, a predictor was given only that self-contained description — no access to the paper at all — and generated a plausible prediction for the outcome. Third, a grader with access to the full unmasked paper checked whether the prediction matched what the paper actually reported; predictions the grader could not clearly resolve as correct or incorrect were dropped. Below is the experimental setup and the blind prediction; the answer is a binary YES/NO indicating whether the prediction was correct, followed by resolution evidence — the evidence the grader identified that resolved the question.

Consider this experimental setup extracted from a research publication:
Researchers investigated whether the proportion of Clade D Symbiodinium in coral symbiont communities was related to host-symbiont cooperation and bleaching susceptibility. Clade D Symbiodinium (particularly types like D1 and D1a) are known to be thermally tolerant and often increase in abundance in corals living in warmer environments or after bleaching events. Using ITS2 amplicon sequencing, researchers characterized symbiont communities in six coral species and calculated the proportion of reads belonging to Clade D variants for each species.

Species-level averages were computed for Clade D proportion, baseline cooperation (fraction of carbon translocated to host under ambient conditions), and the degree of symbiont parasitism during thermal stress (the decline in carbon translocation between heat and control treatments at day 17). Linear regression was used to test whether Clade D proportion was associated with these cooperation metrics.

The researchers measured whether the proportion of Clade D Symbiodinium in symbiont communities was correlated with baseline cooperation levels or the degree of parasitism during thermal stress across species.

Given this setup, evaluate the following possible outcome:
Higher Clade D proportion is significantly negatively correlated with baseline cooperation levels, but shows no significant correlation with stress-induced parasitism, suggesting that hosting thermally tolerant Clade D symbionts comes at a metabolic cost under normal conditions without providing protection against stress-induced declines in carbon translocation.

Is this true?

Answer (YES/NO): NO